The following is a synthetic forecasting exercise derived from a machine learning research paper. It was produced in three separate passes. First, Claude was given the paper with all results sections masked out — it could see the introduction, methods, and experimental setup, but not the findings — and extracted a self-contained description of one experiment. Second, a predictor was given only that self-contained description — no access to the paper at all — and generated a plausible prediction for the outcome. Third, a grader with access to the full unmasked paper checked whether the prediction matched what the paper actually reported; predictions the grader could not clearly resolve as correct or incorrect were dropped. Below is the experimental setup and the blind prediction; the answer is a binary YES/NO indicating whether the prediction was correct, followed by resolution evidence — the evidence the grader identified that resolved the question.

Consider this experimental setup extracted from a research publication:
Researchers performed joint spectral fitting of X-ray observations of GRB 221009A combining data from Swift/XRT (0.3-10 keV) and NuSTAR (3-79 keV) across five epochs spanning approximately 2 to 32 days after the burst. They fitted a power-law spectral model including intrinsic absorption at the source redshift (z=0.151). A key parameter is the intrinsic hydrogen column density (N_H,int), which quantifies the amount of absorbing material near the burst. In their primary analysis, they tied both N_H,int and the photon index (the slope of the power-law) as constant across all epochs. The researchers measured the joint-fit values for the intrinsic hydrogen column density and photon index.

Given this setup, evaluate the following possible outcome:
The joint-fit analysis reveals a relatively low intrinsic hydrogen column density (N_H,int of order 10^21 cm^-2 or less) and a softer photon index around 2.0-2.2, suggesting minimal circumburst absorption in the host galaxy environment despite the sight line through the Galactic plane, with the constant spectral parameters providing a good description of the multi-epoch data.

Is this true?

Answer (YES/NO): NO